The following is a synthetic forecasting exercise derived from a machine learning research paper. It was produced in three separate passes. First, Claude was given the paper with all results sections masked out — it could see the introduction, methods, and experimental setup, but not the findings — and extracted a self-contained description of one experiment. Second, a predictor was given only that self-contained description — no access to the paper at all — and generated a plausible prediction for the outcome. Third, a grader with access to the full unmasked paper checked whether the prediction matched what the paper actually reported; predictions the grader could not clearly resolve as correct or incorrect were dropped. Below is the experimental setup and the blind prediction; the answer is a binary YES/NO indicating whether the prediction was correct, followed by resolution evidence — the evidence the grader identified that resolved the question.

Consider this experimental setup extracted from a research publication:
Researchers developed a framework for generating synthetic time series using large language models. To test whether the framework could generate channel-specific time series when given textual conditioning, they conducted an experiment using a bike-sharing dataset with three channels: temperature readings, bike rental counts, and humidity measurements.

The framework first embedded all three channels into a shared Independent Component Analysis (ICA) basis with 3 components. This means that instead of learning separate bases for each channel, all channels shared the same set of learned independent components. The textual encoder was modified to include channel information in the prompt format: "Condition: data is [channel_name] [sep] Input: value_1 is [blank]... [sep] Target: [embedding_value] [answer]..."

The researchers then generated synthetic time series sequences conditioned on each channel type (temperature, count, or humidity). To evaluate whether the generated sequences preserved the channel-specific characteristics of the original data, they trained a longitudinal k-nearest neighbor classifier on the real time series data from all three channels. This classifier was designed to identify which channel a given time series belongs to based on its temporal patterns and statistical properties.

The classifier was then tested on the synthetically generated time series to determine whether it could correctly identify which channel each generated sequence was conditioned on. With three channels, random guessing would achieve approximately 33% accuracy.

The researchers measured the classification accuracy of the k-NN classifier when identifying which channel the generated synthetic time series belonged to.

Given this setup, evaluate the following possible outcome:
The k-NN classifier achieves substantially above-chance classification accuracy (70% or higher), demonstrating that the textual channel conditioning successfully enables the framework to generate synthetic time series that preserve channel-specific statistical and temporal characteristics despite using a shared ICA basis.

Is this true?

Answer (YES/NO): YES